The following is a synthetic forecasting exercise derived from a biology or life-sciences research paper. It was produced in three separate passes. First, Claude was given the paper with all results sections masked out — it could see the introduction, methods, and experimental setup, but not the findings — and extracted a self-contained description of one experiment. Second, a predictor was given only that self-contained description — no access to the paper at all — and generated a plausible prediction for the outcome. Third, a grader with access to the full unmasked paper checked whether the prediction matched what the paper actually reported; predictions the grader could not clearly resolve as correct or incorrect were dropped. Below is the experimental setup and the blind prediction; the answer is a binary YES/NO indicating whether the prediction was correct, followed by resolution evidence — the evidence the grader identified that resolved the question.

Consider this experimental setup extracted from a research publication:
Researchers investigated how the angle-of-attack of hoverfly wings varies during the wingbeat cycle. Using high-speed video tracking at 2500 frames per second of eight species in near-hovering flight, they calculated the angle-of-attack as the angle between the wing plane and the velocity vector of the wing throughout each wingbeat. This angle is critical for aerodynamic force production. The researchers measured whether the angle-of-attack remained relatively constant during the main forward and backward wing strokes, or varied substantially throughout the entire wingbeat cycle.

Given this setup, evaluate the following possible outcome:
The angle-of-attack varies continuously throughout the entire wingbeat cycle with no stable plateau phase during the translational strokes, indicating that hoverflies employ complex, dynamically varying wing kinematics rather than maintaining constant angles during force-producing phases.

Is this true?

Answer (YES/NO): NO